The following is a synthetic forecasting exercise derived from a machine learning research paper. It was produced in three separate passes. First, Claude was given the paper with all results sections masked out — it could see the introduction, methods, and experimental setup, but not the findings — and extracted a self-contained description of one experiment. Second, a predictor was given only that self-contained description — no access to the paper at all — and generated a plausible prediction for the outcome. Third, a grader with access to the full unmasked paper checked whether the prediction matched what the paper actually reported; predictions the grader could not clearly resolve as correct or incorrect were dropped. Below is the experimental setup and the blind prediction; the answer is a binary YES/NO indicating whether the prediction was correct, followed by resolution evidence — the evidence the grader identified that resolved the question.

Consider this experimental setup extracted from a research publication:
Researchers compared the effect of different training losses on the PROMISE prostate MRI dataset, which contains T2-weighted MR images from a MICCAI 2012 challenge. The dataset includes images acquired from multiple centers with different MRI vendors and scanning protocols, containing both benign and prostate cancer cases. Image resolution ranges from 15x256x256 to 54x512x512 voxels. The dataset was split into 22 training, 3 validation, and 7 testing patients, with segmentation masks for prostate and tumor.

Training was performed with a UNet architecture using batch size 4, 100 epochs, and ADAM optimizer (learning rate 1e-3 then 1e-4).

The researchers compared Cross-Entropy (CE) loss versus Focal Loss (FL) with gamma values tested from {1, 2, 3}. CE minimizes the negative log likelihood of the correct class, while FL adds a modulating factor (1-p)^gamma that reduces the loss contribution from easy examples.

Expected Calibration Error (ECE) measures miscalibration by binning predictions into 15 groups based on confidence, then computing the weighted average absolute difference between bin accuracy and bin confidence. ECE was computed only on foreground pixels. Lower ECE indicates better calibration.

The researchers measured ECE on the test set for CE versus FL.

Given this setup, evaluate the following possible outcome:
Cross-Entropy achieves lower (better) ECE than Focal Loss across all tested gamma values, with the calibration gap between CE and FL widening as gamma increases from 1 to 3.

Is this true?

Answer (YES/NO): NO